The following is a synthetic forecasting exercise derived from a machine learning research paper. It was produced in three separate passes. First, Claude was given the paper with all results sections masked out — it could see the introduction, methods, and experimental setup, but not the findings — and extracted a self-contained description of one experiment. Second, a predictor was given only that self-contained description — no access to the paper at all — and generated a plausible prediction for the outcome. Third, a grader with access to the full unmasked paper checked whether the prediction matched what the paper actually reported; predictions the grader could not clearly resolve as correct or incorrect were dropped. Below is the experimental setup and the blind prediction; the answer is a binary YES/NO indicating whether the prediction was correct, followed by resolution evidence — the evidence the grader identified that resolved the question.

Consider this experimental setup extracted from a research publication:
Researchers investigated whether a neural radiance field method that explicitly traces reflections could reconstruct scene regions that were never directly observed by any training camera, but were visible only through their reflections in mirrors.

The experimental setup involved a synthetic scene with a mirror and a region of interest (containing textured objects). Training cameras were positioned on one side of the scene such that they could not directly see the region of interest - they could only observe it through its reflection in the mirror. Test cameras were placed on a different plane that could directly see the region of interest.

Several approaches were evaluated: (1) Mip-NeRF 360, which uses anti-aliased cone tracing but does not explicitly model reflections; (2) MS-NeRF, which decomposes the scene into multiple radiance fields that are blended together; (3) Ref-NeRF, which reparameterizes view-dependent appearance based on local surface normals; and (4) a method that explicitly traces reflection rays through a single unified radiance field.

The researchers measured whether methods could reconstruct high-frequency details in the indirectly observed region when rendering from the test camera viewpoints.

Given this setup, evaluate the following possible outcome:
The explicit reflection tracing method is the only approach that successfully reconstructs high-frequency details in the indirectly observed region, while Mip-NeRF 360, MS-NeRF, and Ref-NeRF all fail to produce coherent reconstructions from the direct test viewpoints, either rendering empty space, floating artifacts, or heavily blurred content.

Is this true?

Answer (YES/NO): NO